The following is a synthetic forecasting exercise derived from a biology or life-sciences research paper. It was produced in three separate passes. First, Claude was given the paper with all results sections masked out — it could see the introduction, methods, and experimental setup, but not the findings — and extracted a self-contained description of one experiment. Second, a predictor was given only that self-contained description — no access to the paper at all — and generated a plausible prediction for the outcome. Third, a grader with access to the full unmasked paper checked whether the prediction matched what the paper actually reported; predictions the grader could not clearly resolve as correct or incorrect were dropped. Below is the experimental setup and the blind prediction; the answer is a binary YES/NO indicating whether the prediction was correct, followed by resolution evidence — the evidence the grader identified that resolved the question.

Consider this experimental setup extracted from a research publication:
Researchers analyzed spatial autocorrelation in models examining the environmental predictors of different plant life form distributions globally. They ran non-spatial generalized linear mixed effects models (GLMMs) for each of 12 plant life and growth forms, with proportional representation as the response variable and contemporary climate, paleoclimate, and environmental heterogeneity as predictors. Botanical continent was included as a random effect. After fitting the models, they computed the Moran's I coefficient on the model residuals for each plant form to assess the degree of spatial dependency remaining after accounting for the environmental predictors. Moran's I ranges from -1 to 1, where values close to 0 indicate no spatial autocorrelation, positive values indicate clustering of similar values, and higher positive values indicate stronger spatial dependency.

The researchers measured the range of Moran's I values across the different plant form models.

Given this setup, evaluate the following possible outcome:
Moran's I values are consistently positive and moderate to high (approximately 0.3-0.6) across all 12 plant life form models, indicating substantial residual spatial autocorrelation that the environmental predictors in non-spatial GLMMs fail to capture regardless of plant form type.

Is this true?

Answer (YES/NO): NO